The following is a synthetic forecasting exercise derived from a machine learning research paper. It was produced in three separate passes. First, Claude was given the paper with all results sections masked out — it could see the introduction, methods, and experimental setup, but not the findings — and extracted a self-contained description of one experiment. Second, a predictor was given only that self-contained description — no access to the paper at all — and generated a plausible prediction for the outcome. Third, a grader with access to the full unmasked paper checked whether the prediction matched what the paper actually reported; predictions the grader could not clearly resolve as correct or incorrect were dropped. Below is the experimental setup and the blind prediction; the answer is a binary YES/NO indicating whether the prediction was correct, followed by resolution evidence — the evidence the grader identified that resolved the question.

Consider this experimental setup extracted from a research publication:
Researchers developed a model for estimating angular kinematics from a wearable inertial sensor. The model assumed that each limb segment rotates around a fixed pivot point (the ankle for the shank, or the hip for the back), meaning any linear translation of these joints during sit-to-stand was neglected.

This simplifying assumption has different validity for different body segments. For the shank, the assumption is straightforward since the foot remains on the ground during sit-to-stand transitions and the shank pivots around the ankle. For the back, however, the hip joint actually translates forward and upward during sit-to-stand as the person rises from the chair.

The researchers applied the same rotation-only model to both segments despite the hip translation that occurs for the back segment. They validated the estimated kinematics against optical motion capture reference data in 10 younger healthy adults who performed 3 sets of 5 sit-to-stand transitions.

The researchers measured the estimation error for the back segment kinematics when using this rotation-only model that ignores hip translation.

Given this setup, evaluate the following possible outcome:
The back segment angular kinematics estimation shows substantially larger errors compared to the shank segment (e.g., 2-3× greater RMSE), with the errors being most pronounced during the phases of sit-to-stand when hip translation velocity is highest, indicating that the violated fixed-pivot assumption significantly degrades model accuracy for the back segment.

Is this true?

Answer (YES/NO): NO